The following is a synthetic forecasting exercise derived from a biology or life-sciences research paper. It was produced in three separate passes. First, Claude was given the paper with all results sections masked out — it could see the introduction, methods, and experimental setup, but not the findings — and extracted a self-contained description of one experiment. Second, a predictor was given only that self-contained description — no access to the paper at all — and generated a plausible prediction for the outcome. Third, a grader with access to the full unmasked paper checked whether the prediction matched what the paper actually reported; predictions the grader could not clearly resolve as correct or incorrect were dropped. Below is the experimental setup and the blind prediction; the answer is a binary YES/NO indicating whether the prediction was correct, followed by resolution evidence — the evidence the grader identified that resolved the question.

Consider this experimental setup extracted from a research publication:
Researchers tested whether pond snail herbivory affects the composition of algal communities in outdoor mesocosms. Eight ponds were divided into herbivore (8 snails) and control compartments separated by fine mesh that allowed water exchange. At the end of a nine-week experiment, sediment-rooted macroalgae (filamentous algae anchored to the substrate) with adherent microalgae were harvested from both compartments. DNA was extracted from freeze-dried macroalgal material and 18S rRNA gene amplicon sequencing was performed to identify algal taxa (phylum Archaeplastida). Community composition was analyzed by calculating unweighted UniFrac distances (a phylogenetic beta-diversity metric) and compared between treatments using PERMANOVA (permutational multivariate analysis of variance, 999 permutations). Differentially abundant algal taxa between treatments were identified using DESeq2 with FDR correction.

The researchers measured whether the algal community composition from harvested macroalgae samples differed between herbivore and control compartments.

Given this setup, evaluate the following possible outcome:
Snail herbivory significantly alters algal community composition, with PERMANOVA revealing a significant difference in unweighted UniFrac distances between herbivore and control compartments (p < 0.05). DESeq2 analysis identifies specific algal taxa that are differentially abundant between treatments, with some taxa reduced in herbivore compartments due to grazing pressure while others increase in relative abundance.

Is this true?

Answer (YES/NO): NO